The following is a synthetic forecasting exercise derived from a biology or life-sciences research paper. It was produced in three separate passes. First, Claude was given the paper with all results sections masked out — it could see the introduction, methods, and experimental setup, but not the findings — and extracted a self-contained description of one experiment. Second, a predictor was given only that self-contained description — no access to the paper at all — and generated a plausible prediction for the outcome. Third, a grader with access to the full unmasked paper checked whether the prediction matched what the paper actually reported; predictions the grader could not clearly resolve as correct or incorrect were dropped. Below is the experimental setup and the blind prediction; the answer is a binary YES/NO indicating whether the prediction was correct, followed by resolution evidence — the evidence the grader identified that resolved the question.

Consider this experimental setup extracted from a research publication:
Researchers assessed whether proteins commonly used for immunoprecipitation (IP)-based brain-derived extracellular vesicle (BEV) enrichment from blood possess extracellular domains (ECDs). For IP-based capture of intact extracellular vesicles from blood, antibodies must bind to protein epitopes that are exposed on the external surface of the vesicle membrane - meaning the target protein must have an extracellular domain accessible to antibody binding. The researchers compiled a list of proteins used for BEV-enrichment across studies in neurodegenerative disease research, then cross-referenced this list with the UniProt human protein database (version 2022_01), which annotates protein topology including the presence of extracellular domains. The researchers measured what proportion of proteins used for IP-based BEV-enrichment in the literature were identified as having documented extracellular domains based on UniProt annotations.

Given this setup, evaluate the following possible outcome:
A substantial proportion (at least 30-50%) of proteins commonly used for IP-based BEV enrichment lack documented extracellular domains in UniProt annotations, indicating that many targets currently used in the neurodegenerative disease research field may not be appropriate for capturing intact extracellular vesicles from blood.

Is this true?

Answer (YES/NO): YES